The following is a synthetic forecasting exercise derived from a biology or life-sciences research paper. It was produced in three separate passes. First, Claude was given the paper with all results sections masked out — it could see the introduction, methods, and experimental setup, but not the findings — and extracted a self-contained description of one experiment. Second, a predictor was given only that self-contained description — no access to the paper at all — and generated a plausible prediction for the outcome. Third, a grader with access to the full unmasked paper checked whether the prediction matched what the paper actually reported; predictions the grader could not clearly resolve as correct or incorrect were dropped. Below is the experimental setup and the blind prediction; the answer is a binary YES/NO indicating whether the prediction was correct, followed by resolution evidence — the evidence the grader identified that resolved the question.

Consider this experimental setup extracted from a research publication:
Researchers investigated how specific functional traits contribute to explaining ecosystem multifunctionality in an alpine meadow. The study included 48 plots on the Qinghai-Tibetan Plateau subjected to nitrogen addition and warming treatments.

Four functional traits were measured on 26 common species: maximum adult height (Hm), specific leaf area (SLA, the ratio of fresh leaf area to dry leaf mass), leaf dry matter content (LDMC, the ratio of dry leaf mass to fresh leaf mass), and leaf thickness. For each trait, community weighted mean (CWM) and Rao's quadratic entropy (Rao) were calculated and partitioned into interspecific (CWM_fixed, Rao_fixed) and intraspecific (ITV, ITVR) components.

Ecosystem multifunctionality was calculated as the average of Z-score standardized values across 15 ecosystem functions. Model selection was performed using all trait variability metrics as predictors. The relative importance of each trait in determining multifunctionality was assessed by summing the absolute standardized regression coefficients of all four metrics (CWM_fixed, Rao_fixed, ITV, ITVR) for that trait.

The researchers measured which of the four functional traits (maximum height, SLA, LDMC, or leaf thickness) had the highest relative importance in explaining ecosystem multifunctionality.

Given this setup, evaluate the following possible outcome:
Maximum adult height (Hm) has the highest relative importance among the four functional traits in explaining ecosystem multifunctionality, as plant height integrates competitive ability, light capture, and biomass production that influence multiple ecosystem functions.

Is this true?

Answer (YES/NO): NO